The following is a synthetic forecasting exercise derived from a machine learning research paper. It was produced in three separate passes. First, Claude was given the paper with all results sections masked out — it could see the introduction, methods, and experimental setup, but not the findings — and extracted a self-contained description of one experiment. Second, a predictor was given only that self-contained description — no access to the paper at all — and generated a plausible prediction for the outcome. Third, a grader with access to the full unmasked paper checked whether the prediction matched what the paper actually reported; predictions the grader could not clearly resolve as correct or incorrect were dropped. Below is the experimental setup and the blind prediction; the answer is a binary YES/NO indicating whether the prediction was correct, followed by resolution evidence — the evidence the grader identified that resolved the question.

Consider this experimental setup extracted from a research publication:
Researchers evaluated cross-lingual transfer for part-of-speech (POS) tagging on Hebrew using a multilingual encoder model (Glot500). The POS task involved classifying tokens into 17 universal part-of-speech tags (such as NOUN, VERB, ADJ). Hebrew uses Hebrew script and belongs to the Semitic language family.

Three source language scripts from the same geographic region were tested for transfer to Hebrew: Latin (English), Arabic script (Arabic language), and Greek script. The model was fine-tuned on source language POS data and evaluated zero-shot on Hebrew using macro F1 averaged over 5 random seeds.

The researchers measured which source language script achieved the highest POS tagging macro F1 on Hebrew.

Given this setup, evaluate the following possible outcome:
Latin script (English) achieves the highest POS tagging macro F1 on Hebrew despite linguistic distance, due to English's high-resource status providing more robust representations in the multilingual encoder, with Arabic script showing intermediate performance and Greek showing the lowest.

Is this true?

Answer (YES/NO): NO